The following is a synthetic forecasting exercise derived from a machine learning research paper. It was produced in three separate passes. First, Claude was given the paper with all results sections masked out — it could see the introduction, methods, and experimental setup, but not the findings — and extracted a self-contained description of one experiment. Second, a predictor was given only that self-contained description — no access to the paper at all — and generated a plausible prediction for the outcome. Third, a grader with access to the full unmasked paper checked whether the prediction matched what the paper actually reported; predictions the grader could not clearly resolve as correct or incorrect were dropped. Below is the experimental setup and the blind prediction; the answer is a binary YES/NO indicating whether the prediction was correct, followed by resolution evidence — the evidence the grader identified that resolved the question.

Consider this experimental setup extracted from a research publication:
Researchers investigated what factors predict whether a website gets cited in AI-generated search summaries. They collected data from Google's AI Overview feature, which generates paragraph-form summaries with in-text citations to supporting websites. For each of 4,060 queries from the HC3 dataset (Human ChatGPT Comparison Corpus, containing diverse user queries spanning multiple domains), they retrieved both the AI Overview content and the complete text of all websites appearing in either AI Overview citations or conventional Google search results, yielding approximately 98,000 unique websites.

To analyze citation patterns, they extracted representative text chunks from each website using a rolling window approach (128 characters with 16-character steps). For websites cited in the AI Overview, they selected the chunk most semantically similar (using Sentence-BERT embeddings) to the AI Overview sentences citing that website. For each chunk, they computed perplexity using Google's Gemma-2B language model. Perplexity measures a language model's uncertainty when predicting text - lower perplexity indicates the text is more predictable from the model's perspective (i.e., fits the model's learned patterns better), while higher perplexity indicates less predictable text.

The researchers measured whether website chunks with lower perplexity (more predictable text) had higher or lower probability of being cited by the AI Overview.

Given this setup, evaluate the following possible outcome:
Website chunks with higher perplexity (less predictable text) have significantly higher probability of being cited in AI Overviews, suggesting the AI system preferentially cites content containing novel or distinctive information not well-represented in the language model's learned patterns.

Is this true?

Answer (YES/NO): NO